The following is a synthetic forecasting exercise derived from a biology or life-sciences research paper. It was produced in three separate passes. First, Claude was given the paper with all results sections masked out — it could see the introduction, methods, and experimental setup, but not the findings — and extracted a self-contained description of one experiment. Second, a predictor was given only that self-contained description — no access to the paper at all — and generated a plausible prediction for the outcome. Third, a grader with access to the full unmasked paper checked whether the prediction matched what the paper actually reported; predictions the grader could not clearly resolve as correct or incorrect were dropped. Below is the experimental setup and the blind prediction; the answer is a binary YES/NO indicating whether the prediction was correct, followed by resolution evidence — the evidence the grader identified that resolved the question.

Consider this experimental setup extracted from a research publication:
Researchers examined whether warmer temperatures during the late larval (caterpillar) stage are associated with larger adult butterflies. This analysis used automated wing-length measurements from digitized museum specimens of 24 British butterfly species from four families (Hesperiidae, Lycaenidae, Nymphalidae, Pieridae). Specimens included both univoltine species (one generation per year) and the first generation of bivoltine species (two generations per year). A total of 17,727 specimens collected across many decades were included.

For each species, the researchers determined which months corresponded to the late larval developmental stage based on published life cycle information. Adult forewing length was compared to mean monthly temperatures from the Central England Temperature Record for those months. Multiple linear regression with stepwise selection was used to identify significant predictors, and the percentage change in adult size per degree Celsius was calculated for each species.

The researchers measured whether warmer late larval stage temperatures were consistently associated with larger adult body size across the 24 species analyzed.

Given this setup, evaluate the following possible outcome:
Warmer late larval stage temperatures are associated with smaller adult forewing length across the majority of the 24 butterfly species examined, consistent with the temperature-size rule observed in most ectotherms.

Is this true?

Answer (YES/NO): NO